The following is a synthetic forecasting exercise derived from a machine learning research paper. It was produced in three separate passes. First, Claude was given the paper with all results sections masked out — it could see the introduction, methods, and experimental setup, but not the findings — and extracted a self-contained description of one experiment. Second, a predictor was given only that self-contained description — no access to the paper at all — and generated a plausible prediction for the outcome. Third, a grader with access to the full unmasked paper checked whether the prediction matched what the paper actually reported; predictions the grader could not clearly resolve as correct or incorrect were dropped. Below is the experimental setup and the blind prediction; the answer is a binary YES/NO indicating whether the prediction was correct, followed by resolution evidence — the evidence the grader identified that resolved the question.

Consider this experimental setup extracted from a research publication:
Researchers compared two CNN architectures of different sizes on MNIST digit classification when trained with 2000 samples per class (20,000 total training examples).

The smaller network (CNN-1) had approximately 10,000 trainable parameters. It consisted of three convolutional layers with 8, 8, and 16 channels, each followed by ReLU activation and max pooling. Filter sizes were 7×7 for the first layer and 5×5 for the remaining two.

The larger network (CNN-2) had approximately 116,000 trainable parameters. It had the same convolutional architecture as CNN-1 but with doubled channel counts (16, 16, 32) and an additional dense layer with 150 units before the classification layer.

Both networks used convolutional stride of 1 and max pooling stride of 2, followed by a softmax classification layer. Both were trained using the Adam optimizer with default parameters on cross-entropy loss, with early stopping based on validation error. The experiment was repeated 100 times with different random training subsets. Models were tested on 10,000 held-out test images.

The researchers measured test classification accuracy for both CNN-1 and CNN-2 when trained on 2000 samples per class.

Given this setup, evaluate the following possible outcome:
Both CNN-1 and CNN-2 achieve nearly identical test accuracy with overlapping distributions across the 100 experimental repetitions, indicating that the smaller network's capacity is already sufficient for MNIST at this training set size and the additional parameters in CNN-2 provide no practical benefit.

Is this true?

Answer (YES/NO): NO